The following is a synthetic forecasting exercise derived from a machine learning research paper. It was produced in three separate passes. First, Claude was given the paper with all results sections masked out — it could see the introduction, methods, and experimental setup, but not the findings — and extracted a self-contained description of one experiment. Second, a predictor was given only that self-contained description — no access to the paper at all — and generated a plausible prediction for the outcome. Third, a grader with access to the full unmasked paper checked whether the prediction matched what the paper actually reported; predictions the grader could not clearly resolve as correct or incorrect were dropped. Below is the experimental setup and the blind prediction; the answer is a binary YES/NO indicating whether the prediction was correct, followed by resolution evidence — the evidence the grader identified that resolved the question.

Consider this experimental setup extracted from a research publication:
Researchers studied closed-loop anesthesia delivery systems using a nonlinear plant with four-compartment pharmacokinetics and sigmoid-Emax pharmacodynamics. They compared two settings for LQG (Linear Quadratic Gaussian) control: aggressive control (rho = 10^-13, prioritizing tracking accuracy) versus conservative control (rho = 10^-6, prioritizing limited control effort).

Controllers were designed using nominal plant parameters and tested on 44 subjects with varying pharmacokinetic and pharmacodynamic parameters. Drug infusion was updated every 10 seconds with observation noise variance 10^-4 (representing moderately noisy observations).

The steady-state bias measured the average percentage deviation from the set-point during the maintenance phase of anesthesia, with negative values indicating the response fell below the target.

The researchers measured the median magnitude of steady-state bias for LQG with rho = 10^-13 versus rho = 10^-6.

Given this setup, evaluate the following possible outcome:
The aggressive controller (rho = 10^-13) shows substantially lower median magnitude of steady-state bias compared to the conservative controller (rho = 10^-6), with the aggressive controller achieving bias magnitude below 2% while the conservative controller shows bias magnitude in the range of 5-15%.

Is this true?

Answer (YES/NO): NO